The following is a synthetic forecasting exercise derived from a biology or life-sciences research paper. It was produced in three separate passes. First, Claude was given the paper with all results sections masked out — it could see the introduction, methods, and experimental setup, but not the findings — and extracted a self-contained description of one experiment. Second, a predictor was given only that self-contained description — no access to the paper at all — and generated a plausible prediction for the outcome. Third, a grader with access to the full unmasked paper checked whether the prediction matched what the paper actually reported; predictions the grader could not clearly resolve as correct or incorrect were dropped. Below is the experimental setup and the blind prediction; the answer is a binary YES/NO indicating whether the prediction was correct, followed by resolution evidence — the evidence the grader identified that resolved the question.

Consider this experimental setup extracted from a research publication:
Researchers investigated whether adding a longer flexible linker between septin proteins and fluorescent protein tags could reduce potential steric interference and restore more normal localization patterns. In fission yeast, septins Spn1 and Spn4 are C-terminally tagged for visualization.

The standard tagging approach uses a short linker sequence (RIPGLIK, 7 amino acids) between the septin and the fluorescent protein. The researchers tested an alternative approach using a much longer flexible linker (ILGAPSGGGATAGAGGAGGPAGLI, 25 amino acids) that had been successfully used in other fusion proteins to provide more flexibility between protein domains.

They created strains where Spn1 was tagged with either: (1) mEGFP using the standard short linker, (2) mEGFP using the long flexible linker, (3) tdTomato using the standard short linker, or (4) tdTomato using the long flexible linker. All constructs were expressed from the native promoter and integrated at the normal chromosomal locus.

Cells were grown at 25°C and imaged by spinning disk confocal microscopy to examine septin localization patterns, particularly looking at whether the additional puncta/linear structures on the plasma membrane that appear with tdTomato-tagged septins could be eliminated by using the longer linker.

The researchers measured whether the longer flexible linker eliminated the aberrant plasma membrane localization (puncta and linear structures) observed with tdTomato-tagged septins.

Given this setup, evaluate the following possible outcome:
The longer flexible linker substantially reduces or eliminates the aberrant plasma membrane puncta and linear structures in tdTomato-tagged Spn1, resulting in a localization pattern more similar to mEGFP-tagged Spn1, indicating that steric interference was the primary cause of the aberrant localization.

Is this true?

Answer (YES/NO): NO